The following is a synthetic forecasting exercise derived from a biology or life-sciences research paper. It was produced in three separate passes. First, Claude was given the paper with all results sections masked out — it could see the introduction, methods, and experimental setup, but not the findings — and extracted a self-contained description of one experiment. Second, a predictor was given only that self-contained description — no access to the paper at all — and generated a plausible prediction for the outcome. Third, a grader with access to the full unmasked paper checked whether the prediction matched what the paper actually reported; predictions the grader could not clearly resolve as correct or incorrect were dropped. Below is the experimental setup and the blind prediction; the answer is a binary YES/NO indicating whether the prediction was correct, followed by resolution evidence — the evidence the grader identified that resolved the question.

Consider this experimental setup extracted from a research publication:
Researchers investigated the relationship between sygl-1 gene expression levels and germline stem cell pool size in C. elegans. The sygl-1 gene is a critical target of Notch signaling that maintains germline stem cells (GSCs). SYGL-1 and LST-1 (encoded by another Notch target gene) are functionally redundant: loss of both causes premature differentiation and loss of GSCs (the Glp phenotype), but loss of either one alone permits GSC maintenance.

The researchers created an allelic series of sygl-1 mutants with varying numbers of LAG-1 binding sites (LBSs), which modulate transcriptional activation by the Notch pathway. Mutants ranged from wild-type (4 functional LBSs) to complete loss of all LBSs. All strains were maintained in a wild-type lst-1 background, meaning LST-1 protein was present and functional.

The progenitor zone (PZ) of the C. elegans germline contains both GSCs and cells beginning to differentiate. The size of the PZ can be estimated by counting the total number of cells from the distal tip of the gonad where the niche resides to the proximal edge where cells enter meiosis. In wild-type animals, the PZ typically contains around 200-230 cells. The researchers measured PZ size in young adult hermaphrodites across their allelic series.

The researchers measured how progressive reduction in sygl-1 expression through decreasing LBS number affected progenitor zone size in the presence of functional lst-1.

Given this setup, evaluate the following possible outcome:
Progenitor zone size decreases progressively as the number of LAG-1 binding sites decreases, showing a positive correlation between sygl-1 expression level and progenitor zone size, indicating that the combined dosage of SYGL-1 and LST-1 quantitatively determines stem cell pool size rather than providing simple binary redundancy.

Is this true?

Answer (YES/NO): NO